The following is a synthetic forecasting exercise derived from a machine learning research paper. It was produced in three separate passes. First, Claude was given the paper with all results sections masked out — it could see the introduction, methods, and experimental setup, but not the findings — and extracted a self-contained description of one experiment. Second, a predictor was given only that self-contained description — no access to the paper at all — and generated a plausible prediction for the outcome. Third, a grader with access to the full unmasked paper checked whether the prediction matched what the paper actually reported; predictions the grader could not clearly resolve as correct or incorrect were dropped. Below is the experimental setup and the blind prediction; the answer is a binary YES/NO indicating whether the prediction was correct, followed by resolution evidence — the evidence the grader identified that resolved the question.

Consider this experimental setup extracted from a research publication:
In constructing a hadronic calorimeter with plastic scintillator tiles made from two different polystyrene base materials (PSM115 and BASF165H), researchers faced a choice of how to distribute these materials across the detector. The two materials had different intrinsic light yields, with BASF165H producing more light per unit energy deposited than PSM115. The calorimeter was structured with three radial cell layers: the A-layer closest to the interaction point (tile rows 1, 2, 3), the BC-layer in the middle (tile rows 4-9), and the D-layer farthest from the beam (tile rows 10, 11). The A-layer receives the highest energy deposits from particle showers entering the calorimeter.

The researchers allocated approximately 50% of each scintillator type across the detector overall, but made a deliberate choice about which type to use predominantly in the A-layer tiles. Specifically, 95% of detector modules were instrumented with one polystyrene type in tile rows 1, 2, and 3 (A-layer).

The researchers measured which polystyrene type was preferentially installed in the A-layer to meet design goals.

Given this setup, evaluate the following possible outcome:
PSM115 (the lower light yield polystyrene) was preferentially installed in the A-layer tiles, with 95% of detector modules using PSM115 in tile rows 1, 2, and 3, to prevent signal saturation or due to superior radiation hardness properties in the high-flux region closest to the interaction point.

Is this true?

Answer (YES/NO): NO